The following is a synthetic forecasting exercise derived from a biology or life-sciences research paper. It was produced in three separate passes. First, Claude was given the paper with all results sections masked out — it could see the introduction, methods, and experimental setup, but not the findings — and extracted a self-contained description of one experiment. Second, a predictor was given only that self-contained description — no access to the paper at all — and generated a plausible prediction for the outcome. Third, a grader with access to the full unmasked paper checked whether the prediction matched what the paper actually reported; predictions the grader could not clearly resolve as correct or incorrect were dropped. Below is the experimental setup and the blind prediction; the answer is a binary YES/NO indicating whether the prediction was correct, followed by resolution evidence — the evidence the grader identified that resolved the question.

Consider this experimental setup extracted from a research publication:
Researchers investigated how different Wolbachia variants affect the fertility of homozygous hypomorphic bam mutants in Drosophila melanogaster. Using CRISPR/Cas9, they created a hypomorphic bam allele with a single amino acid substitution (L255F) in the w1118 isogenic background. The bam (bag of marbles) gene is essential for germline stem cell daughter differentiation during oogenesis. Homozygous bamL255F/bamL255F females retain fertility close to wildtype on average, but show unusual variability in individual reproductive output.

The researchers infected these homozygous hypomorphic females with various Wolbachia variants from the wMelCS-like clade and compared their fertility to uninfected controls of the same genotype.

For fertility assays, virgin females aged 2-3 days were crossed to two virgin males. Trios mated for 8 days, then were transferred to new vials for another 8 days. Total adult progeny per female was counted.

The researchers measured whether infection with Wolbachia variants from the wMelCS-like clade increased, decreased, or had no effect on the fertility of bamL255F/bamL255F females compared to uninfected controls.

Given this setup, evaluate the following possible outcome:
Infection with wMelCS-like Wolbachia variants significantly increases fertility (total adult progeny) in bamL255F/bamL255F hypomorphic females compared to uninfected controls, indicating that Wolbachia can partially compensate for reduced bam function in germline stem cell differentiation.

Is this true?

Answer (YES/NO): NO